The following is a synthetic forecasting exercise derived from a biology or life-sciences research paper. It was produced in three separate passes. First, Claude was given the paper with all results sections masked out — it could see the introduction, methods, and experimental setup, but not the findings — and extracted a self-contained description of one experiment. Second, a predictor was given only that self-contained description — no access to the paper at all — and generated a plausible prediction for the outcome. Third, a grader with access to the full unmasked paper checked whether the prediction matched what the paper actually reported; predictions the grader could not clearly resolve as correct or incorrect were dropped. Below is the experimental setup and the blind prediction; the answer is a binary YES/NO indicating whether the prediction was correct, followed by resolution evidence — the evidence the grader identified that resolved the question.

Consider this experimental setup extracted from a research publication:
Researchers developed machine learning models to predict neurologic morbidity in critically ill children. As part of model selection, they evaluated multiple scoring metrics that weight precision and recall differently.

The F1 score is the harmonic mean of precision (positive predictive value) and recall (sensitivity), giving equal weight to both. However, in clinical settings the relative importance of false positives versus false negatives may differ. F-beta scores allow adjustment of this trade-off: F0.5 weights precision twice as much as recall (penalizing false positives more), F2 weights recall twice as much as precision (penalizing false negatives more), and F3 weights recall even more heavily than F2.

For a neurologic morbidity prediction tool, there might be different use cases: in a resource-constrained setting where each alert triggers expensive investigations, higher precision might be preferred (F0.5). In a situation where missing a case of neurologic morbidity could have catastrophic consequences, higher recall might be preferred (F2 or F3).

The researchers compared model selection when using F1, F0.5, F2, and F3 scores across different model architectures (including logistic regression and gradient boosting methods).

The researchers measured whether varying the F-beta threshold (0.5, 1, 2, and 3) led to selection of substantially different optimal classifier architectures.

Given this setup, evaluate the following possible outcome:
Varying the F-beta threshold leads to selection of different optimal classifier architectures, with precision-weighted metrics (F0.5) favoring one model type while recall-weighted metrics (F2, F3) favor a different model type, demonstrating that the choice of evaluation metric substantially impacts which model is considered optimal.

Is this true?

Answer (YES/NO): NO